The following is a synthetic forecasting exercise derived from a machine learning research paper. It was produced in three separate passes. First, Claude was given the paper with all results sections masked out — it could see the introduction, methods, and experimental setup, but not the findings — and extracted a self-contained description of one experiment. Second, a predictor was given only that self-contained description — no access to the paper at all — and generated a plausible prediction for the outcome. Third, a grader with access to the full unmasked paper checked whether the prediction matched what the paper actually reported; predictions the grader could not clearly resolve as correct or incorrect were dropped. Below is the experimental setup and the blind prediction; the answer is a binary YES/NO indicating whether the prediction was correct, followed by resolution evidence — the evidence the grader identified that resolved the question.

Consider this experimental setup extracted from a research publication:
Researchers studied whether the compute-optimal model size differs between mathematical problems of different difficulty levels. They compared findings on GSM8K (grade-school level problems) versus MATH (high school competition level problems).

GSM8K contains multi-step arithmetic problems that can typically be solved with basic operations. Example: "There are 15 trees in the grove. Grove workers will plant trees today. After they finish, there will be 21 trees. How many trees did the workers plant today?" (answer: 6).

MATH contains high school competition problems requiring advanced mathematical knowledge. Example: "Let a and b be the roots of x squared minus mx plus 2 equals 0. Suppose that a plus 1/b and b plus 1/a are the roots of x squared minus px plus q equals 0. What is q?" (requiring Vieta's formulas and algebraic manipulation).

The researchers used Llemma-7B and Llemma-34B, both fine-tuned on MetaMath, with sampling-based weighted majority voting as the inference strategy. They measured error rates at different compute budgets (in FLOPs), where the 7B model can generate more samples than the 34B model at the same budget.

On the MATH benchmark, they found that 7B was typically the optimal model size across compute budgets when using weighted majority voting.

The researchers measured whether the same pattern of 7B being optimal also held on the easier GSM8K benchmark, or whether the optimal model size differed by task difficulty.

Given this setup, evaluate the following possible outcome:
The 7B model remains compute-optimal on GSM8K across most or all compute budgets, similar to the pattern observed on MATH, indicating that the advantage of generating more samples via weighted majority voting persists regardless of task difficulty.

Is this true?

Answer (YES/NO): NO